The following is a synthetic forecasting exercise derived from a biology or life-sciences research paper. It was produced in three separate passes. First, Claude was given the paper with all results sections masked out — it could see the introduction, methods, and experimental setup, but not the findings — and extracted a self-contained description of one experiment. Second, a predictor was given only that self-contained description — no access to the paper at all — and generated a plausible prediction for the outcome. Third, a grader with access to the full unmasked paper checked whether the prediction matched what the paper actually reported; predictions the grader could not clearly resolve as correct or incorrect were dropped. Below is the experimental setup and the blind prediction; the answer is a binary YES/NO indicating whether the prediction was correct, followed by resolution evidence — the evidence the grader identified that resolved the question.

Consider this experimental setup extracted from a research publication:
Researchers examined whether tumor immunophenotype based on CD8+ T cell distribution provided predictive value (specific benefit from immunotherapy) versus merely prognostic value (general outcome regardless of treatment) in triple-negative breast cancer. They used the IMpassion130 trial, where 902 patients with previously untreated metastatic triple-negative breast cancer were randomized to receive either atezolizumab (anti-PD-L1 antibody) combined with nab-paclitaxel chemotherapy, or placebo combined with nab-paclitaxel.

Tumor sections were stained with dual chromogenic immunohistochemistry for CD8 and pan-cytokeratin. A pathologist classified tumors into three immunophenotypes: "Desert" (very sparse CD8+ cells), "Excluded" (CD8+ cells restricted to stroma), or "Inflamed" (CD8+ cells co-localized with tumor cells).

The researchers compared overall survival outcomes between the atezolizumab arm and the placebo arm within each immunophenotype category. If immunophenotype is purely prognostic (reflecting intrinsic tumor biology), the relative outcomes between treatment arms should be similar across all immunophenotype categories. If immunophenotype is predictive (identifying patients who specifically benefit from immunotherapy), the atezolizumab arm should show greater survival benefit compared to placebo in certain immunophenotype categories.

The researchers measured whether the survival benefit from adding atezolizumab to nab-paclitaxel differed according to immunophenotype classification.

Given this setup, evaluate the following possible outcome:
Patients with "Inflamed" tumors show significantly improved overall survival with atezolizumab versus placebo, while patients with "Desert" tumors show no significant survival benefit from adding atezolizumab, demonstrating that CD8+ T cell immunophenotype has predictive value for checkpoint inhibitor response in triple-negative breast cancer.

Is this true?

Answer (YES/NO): YES